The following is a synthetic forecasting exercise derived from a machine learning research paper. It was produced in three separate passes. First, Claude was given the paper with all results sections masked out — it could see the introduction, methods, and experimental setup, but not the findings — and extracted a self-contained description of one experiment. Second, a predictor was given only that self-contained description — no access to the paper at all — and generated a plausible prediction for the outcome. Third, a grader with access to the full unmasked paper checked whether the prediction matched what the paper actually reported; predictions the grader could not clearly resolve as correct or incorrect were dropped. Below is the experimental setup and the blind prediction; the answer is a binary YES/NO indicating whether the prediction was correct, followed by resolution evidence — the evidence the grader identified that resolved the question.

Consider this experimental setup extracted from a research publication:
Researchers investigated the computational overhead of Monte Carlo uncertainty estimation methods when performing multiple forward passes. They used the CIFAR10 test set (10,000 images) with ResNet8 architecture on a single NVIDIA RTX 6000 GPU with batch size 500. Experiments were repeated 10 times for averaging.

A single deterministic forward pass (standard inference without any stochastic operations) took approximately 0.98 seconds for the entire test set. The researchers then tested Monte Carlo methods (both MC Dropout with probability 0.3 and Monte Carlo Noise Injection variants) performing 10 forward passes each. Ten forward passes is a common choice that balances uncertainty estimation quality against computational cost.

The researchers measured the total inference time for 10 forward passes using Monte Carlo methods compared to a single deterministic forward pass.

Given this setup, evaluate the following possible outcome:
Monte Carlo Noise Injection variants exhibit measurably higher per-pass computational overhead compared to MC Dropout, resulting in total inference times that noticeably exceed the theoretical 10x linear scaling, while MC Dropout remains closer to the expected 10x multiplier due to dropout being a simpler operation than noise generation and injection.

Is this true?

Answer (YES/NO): NO